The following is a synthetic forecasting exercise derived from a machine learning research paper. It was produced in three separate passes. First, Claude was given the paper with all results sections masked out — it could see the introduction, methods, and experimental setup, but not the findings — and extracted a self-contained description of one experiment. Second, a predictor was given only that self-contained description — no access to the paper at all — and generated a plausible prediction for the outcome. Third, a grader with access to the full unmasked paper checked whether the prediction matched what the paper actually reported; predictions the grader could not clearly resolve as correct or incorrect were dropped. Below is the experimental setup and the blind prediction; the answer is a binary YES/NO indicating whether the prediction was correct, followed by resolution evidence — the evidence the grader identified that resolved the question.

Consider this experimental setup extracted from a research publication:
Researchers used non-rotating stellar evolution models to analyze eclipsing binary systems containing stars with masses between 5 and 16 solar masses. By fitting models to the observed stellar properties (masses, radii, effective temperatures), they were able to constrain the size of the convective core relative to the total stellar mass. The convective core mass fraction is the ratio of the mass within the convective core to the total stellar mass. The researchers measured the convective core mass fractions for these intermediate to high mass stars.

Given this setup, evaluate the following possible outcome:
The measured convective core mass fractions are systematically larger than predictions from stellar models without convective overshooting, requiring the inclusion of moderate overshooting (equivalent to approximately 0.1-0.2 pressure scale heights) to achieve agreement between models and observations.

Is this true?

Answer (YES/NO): YES